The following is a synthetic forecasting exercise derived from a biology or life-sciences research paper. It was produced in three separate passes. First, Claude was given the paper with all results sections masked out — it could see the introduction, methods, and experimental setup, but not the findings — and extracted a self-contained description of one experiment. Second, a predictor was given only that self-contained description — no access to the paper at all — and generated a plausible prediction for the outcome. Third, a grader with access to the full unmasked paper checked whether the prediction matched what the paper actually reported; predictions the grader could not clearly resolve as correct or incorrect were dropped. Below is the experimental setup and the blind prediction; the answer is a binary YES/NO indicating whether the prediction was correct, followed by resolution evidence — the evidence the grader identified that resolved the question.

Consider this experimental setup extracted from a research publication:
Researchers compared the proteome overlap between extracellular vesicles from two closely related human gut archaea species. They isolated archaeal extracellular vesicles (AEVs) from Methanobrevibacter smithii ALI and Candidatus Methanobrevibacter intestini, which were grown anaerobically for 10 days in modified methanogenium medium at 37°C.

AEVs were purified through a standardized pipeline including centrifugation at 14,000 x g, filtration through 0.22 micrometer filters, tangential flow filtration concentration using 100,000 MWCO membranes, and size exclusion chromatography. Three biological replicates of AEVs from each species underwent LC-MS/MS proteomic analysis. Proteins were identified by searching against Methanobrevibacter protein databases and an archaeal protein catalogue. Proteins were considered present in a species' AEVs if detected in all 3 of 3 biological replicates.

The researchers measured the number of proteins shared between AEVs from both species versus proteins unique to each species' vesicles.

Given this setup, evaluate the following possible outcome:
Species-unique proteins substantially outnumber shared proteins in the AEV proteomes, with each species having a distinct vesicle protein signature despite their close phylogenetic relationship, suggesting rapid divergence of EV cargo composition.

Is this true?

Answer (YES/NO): NO